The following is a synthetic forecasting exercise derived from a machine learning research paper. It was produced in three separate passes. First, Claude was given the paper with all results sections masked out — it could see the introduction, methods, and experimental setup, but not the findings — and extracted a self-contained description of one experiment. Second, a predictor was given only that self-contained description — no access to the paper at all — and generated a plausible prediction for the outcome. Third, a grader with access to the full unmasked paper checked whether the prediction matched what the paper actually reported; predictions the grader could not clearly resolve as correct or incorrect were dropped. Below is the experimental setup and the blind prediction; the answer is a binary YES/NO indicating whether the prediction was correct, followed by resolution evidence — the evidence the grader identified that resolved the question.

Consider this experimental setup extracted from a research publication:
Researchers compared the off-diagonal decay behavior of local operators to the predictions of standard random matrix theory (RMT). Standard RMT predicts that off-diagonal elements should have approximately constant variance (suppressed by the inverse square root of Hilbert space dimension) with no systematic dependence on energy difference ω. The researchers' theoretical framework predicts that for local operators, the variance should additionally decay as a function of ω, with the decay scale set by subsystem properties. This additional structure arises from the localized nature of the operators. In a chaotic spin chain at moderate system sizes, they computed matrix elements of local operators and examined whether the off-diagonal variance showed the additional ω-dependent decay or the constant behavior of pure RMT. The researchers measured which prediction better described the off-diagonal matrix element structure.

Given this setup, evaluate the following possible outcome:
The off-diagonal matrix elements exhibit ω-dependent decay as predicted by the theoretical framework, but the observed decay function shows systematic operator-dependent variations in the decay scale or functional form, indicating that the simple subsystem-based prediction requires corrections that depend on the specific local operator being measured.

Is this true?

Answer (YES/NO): NO